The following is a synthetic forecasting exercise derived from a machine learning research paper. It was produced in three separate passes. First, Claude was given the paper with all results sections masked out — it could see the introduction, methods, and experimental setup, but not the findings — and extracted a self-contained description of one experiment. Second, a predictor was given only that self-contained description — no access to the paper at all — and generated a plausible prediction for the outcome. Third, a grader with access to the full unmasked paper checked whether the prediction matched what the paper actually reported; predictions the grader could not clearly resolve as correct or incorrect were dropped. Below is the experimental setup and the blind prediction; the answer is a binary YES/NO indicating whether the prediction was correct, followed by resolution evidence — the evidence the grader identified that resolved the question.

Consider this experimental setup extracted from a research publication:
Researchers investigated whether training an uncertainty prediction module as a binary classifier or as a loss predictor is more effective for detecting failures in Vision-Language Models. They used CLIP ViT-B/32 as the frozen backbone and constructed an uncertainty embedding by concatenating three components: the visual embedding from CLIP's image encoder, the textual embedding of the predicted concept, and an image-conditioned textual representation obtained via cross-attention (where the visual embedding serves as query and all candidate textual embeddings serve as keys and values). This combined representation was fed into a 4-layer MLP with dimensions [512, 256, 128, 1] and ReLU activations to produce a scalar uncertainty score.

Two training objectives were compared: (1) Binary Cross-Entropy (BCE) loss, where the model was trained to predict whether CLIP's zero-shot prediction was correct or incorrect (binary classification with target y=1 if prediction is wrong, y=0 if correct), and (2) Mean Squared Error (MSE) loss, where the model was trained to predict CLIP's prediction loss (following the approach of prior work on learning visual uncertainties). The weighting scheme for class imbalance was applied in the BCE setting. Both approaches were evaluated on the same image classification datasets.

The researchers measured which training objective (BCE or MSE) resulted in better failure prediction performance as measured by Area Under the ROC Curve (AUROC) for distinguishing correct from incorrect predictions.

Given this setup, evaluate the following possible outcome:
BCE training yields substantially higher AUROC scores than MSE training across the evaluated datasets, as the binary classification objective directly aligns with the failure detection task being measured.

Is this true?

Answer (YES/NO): YES